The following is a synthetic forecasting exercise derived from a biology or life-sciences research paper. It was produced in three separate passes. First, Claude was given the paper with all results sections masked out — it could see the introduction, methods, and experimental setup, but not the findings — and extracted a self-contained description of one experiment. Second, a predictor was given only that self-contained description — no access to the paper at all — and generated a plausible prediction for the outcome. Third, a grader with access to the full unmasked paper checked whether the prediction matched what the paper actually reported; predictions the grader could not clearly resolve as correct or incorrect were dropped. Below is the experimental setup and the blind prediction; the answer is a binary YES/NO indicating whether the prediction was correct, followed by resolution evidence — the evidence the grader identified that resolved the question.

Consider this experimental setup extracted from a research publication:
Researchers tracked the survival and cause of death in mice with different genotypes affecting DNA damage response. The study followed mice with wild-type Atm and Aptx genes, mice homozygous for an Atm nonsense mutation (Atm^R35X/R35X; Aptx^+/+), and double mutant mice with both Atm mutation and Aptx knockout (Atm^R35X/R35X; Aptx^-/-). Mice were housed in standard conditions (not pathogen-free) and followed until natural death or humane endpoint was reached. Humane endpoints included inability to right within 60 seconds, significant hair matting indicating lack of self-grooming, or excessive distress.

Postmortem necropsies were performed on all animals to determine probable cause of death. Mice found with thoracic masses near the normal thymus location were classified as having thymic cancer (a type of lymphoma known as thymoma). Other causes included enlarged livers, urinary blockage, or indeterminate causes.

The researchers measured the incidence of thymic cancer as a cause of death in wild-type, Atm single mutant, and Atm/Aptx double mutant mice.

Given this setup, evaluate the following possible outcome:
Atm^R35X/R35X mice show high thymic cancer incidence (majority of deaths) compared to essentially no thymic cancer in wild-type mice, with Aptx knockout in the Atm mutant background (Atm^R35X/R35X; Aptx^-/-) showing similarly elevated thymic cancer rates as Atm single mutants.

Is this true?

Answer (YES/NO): NO